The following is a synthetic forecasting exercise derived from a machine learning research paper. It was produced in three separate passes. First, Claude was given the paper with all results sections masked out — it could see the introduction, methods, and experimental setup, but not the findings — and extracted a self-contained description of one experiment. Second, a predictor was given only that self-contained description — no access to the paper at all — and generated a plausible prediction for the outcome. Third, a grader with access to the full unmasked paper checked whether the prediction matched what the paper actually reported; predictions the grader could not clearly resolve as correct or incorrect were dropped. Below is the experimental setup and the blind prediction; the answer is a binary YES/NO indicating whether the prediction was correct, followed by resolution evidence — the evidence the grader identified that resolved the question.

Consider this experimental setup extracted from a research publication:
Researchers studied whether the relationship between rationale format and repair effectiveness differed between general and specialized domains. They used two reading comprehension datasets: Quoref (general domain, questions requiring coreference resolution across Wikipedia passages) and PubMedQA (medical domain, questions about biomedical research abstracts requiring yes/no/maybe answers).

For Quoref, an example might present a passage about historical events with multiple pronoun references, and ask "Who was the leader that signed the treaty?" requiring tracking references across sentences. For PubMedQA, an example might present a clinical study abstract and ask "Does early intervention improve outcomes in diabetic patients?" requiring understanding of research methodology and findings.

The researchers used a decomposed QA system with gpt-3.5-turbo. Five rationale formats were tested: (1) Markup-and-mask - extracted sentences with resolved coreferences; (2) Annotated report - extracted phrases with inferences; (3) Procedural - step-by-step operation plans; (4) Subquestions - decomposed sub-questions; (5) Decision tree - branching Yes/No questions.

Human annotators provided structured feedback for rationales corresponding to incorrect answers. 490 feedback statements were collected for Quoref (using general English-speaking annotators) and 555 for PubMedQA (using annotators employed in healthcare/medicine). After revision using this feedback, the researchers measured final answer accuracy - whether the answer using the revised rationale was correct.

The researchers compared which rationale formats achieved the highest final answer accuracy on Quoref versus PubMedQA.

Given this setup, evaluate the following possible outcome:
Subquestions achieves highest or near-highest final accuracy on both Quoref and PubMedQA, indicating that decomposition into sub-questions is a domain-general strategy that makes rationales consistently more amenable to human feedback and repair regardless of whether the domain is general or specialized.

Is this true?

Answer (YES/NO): NO